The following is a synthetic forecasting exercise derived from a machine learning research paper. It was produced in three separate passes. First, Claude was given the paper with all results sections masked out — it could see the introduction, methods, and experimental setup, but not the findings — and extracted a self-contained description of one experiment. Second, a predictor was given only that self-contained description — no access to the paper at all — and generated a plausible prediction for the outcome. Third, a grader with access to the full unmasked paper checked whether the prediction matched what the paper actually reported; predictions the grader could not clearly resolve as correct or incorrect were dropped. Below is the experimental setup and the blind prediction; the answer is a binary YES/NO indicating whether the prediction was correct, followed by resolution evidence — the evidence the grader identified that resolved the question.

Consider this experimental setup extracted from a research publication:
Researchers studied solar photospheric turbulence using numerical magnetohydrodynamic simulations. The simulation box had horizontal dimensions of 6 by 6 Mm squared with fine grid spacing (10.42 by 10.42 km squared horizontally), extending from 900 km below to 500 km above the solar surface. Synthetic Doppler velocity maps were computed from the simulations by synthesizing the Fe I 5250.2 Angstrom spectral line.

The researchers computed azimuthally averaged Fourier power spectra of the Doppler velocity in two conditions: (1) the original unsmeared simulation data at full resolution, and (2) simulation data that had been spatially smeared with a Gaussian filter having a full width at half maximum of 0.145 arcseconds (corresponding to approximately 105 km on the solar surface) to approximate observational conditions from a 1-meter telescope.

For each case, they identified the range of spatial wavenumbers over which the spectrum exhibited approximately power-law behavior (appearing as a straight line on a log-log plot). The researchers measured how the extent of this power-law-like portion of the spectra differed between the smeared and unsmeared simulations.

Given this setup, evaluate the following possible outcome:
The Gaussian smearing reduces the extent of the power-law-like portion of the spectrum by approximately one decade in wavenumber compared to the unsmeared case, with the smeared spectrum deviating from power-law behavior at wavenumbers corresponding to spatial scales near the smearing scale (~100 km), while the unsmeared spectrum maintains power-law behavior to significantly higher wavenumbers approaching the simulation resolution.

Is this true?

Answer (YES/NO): NO